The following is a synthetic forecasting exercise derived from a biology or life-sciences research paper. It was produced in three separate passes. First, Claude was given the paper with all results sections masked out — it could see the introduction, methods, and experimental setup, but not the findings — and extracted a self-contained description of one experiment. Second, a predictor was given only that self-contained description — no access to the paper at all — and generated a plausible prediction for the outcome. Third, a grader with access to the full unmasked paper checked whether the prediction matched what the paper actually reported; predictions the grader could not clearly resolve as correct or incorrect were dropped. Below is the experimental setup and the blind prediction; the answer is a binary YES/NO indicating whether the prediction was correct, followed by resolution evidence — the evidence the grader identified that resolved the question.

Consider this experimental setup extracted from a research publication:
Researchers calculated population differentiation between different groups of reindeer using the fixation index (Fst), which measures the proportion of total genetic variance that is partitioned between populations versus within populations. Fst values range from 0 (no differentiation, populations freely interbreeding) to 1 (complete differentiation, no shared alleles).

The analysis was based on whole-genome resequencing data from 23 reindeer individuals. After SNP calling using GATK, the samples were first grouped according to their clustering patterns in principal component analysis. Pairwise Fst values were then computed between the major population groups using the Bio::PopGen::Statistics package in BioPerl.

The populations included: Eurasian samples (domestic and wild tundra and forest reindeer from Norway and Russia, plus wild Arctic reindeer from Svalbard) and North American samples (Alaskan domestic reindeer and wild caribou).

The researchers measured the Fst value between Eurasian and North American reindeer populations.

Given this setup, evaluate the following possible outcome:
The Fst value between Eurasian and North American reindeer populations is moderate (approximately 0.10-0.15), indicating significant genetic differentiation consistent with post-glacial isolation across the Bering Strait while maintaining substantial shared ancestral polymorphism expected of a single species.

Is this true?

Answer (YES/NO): NO